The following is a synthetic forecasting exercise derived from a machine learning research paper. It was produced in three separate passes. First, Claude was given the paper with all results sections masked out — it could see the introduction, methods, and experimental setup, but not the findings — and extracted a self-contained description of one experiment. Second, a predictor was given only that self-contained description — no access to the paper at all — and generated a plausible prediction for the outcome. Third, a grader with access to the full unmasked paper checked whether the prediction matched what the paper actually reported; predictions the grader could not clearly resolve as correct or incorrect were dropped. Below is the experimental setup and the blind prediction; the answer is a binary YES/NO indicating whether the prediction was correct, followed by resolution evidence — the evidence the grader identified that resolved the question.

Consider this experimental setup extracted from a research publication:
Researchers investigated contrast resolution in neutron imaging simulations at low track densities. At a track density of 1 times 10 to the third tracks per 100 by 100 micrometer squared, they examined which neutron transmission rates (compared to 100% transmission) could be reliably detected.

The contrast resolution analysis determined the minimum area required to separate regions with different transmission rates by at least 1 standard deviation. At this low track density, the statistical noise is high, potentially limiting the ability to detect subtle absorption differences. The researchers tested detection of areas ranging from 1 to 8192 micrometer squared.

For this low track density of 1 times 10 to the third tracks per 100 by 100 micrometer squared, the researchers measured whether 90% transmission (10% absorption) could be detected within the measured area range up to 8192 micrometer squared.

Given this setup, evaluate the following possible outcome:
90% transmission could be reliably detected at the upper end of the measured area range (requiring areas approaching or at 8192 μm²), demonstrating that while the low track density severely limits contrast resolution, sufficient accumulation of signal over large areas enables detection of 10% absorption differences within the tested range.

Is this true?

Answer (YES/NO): YES